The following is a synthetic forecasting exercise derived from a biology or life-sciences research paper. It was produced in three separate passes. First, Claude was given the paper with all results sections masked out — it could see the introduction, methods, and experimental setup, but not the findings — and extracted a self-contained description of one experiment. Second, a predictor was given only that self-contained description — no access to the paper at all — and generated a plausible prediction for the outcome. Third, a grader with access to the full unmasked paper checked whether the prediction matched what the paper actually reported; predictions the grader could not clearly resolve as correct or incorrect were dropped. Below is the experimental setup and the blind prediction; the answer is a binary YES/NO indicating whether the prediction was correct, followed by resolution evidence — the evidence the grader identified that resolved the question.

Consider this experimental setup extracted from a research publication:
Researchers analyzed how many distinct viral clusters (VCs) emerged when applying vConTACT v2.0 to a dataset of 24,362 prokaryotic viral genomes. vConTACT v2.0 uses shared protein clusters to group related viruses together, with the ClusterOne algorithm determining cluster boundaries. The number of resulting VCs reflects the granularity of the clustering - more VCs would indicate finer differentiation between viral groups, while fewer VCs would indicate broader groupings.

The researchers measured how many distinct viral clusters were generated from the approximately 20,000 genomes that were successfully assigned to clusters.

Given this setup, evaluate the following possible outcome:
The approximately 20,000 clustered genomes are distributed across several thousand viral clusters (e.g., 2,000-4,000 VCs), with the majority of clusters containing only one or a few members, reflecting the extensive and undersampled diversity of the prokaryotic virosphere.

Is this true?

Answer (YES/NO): YES